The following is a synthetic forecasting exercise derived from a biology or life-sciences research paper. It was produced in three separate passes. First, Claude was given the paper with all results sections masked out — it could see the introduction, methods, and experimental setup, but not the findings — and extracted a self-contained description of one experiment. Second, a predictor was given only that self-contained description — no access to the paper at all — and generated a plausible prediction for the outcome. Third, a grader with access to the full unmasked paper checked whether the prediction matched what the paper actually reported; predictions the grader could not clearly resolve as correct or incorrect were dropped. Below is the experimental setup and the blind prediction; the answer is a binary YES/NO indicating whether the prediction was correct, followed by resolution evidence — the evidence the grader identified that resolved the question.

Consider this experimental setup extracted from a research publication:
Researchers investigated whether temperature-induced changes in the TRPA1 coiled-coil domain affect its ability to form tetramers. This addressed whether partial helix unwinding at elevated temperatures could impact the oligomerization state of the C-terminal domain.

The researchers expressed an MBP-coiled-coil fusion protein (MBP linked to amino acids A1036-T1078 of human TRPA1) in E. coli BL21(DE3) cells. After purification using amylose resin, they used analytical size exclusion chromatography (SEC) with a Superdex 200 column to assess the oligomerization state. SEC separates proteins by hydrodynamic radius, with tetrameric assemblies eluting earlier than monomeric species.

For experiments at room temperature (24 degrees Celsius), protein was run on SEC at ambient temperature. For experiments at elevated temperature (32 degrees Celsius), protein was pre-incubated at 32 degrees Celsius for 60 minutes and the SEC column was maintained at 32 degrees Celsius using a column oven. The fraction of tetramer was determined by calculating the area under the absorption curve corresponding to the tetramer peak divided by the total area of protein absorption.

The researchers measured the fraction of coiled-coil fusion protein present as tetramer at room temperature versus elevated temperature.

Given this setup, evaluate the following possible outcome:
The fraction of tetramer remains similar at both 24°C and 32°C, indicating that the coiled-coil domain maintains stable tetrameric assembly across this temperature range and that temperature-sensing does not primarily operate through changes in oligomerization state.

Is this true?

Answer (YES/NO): YES